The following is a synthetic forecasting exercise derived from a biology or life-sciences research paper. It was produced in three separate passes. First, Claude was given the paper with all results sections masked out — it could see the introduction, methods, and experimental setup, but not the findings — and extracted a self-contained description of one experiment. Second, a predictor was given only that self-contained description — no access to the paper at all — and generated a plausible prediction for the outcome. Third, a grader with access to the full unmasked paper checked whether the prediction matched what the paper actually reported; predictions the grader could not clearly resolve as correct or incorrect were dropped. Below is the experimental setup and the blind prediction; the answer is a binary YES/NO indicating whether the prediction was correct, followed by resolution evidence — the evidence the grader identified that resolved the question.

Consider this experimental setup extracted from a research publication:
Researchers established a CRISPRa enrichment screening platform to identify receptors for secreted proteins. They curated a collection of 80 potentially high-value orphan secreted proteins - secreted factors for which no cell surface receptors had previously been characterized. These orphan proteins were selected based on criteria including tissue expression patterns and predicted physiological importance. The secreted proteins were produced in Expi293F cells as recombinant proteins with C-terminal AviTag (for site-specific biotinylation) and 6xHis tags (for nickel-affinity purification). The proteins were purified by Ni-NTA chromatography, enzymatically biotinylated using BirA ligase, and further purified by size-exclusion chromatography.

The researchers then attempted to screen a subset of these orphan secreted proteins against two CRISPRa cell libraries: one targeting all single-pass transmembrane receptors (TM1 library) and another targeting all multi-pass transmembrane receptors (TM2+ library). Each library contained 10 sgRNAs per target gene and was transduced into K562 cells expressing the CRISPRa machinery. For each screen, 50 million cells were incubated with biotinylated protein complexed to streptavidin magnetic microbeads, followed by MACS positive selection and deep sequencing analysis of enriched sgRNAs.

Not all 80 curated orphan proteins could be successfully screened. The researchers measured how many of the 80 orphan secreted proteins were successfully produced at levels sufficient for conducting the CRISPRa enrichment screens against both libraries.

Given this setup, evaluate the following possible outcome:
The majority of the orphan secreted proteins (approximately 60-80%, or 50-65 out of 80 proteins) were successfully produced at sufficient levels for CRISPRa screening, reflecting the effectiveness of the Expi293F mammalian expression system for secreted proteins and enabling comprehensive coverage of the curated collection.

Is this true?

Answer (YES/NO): NO